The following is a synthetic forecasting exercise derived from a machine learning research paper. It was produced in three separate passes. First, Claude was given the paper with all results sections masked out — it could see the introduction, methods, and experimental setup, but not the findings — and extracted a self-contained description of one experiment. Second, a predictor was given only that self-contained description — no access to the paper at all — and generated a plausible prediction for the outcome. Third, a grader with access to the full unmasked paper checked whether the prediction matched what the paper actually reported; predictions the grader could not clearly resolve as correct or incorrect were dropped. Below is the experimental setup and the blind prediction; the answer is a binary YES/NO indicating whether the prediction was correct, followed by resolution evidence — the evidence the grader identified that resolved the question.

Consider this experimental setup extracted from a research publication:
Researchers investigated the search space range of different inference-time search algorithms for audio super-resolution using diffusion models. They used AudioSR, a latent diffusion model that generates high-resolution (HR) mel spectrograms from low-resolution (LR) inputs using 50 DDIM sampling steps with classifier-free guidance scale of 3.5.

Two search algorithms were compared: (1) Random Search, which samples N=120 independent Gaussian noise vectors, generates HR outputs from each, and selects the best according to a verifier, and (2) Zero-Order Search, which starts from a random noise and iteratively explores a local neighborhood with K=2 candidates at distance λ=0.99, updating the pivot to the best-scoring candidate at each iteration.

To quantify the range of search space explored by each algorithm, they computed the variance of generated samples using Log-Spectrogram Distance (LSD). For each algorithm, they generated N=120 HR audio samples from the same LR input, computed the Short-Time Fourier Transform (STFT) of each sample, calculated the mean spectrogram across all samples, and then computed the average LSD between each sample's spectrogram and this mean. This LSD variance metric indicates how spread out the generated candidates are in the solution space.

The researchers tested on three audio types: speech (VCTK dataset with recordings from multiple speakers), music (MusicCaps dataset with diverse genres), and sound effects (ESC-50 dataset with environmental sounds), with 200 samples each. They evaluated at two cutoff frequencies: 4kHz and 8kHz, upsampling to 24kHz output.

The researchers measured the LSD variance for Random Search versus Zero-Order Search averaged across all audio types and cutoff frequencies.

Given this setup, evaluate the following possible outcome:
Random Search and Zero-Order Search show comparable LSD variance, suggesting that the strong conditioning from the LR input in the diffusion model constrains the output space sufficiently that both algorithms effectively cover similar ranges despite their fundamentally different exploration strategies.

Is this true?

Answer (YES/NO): NO